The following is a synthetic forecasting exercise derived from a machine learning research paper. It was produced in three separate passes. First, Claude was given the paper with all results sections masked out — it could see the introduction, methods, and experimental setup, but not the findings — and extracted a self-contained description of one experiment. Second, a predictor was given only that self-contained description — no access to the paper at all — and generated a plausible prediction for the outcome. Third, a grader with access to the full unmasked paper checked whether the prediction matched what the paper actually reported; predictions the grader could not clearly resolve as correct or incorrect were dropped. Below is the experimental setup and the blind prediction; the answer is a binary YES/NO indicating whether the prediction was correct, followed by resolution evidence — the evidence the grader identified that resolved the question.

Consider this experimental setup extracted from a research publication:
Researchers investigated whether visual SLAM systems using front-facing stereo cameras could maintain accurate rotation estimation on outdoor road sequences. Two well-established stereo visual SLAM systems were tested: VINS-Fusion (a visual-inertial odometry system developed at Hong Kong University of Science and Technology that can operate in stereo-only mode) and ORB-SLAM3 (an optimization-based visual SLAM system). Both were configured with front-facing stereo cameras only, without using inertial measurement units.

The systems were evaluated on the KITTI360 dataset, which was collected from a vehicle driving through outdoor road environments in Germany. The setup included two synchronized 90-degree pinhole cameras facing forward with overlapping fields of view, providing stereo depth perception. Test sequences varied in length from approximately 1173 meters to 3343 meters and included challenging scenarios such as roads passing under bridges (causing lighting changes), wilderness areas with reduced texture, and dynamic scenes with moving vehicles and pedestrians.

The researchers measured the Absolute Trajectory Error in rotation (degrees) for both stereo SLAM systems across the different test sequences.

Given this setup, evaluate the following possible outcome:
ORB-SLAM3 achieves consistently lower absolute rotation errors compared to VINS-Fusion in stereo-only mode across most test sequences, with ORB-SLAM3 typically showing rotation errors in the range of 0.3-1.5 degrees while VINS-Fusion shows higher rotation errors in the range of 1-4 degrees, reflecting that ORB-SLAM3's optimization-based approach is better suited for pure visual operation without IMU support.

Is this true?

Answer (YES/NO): NO